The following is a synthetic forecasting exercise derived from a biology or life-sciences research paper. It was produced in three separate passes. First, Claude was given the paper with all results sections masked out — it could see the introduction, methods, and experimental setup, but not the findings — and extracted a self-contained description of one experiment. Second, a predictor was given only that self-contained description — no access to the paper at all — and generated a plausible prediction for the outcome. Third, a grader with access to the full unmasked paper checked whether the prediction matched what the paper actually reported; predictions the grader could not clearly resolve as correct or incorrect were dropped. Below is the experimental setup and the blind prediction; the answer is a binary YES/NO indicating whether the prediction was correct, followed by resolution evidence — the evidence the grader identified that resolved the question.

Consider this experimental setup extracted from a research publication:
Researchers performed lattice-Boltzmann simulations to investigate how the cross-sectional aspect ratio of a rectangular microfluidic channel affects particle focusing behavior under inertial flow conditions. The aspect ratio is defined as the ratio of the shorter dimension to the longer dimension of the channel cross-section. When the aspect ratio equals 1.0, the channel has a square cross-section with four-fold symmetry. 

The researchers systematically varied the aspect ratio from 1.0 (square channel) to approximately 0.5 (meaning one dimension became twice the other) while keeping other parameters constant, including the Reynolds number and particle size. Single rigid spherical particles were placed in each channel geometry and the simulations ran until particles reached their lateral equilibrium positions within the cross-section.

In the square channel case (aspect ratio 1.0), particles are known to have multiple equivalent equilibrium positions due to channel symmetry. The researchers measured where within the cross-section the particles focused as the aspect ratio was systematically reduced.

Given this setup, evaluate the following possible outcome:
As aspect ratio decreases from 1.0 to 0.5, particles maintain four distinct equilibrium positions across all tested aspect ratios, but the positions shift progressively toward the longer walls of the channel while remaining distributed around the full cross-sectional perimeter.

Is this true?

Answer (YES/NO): NO